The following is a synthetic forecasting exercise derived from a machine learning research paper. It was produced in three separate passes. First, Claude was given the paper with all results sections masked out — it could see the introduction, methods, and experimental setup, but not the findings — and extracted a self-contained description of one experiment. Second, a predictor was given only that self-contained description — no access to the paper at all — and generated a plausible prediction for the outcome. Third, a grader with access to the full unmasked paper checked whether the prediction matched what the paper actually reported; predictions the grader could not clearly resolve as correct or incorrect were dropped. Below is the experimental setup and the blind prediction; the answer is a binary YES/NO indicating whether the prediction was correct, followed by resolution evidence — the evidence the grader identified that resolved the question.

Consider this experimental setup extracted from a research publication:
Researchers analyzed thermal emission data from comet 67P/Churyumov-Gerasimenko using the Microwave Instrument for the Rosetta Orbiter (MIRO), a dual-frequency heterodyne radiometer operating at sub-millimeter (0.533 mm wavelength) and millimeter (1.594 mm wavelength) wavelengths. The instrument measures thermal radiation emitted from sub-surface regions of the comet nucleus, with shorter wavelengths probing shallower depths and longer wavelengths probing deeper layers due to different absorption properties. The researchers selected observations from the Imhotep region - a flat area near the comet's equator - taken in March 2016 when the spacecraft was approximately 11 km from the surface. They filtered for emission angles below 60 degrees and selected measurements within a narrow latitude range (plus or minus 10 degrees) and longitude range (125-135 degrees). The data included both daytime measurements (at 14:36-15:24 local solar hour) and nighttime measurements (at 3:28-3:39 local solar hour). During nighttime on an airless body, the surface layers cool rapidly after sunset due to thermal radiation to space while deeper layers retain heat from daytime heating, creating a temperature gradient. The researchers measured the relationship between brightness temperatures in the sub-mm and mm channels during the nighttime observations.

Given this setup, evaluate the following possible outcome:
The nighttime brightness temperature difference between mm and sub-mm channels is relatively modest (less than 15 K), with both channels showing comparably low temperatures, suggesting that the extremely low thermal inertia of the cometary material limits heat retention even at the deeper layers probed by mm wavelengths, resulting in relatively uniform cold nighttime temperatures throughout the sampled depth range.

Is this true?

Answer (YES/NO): NO